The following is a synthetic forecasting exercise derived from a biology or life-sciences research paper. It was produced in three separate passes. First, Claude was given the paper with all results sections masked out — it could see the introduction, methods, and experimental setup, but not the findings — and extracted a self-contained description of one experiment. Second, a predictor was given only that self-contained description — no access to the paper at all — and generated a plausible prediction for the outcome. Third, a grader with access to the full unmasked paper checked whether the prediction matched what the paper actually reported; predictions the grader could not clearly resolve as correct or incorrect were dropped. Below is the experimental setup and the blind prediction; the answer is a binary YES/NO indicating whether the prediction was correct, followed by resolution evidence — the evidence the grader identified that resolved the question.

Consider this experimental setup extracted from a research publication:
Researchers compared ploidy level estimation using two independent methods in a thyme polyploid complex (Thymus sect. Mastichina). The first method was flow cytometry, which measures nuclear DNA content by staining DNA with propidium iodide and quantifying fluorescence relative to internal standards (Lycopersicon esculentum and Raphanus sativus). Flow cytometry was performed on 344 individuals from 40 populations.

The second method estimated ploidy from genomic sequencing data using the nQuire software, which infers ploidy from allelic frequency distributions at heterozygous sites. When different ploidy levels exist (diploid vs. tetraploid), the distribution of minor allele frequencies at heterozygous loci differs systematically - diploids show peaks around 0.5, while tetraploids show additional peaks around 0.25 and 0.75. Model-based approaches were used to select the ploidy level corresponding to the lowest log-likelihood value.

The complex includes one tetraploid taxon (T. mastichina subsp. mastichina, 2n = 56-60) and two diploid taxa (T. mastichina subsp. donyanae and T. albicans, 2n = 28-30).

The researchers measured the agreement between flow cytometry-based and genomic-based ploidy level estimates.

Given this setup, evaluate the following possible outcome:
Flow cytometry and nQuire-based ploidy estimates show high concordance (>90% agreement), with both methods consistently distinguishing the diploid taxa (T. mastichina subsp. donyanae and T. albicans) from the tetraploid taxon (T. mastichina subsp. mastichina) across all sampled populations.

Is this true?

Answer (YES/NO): NO